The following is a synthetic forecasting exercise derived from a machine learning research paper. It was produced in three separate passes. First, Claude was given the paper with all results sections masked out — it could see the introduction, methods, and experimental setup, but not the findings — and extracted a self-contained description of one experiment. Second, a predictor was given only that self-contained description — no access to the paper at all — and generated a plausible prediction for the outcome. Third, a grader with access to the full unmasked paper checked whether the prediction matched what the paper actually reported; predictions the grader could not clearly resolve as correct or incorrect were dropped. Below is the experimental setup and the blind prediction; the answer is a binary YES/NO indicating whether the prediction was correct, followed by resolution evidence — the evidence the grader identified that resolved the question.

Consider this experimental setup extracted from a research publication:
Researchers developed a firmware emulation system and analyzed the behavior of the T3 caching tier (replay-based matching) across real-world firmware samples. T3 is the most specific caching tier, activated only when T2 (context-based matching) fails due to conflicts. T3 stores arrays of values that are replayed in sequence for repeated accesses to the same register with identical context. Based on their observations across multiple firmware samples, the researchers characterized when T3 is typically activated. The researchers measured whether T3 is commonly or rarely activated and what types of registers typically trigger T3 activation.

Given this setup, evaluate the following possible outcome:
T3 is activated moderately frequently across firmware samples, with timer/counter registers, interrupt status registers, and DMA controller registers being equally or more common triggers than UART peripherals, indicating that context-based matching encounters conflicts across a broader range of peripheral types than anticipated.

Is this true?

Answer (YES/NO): NO